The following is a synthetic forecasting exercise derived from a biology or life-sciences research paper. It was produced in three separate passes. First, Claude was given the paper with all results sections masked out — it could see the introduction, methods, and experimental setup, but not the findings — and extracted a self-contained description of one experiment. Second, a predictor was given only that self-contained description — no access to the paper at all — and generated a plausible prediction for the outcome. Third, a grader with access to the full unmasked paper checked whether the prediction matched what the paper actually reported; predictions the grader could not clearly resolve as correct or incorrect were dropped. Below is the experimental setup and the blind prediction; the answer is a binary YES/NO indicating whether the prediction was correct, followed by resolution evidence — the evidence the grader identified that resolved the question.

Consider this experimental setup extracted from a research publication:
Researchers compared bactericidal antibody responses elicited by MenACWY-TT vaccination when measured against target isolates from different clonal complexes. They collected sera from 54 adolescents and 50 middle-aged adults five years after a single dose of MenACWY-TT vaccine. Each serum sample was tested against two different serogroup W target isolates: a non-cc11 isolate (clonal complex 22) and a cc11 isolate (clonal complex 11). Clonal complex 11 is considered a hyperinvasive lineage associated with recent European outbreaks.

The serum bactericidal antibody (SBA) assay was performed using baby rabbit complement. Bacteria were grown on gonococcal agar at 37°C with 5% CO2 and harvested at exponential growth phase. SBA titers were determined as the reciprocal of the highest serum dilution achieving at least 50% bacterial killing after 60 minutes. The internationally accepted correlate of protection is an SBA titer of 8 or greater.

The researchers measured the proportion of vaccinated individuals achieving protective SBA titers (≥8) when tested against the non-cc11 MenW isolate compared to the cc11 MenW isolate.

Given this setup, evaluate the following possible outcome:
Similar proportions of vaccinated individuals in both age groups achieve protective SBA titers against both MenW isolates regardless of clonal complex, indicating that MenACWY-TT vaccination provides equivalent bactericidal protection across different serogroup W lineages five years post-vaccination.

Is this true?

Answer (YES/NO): YES